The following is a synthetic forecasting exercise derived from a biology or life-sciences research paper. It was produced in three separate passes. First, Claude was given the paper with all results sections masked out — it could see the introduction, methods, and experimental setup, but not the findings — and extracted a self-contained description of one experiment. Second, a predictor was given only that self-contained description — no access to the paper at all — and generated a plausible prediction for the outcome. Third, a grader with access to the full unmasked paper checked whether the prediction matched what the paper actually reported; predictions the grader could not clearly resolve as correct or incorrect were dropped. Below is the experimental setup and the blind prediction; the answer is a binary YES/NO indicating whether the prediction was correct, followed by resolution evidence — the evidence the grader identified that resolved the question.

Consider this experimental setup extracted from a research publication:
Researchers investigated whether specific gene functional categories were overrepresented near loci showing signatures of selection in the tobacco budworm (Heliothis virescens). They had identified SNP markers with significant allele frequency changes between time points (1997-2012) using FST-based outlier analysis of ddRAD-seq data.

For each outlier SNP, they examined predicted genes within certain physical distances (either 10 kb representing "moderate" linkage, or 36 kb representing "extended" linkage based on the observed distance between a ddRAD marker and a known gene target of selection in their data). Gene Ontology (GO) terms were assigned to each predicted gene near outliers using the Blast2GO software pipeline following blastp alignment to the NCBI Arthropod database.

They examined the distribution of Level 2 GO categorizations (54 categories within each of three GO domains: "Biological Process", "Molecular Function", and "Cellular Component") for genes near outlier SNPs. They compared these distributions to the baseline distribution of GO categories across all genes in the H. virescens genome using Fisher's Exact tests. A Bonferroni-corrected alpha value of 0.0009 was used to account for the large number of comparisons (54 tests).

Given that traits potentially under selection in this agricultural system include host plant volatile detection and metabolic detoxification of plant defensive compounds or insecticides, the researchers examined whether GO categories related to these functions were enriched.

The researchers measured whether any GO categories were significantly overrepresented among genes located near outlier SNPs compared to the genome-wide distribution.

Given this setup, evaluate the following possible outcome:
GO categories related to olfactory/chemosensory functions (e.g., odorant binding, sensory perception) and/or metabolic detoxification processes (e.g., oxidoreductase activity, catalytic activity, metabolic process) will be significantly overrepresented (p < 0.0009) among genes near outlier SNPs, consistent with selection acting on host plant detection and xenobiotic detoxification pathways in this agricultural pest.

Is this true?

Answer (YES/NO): NO